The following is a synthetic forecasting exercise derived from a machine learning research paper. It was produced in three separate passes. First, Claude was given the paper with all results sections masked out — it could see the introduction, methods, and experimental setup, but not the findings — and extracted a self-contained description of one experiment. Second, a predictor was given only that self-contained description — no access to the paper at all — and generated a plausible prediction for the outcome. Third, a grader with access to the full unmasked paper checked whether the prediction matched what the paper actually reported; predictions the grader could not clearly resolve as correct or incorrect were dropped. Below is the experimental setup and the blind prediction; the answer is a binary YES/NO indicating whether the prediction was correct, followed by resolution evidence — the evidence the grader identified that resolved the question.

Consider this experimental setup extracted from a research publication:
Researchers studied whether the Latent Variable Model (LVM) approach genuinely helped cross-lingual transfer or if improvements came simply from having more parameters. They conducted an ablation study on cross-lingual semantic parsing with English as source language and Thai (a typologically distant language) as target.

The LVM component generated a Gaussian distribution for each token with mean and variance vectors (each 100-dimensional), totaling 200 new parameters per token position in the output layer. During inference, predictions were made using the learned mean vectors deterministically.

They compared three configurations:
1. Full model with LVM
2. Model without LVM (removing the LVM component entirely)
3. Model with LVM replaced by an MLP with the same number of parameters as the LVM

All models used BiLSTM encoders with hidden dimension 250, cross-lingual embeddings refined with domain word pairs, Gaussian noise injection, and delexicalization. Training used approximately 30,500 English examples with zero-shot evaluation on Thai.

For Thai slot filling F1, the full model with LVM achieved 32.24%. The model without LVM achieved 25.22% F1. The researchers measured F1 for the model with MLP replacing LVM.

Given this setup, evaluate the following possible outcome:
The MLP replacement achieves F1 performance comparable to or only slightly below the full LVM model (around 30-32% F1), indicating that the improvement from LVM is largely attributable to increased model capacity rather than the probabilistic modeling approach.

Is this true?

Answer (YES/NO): NO